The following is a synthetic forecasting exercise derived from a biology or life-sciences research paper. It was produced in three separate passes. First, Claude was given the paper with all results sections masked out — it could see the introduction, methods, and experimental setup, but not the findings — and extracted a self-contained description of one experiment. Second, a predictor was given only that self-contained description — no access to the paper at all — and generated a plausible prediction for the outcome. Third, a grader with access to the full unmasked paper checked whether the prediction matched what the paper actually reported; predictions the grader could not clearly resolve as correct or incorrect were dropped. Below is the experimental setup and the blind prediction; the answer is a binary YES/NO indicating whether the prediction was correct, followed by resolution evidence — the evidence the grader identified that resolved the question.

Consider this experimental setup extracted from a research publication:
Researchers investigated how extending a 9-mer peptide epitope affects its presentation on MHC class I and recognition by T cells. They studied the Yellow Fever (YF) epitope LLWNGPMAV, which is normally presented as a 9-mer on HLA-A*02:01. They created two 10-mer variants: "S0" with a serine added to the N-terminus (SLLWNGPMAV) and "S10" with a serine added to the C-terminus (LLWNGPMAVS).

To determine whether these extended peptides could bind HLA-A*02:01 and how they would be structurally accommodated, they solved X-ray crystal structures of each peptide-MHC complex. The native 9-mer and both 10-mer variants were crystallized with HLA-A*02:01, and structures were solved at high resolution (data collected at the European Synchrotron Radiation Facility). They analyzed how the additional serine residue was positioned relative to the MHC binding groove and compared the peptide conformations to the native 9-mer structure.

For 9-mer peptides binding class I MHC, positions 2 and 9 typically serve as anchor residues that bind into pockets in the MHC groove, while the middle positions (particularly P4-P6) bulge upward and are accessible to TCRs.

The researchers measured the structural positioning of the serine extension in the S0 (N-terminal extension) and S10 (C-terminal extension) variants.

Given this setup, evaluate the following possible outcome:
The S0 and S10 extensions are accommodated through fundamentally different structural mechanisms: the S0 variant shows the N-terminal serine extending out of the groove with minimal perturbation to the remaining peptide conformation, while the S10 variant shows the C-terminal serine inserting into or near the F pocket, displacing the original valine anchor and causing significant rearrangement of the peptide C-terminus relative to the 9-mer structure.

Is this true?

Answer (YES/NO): NO